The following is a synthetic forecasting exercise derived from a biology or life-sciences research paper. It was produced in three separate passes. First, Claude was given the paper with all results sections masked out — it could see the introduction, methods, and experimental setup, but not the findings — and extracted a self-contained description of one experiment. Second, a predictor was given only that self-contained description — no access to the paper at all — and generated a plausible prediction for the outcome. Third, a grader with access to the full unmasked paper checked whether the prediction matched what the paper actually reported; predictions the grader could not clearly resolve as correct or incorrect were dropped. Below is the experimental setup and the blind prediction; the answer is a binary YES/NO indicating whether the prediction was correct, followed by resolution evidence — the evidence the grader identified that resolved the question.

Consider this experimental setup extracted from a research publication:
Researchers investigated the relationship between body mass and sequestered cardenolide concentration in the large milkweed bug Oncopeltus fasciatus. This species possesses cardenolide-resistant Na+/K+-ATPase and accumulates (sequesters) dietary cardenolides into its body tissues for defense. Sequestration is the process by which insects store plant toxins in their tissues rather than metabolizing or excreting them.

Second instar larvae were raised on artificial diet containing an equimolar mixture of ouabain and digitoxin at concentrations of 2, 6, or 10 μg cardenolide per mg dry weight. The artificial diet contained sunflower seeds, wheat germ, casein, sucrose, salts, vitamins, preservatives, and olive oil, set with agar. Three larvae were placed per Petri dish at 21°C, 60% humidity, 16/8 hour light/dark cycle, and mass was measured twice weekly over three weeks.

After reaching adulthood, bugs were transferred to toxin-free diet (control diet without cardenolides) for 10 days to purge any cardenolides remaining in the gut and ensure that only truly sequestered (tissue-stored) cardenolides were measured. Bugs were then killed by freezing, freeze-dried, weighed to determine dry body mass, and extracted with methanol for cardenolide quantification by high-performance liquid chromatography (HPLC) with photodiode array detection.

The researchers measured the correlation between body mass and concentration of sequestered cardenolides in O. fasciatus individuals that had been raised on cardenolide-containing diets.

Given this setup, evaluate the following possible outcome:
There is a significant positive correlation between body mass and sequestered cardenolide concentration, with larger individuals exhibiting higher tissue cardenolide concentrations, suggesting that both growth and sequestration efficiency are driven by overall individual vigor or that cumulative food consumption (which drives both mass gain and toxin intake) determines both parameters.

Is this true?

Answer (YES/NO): NO